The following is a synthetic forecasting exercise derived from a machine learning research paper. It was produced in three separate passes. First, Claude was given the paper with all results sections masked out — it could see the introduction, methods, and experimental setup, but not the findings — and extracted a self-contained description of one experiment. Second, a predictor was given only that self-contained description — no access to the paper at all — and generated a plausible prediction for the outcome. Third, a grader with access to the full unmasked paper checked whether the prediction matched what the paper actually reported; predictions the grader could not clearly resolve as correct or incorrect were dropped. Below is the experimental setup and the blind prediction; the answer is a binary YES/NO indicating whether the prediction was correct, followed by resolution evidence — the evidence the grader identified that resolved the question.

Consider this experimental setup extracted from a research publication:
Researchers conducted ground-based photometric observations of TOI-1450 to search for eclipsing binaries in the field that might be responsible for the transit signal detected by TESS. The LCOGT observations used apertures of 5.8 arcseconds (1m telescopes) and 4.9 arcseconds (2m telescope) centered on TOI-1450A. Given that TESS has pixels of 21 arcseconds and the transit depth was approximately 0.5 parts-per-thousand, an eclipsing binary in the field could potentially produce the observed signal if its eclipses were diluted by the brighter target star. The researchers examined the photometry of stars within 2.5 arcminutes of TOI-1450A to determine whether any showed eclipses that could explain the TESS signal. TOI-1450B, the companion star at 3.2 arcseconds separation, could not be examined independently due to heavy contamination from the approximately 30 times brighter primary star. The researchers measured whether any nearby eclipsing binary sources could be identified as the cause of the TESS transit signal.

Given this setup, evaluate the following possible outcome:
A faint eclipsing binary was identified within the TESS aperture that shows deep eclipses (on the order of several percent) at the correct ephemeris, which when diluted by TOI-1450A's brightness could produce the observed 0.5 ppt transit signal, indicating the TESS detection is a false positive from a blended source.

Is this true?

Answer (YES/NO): NO